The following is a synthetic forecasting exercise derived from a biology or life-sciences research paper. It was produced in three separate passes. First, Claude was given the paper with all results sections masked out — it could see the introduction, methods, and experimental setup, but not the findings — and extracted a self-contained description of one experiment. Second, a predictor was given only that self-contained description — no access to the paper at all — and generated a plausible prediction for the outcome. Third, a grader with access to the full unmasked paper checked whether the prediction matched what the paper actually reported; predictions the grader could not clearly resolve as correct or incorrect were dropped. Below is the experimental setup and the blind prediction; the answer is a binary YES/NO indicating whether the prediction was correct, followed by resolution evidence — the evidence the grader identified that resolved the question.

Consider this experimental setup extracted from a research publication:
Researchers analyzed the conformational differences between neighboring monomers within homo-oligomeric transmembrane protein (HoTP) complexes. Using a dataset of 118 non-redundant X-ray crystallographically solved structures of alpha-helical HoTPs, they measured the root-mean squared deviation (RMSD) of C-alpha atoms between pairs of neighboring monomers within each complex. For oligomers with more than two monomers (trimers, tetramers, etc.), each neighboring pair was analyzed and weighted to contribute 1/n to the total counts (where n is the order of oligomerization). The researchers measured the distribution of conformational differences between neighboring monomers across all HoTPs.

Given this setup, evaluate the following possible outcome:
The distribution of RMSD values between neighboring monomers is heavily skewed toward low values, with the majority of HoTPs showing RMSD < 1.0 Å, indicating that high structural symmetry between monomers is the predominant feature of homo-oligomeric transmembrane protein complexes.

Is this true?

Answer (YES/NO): YES